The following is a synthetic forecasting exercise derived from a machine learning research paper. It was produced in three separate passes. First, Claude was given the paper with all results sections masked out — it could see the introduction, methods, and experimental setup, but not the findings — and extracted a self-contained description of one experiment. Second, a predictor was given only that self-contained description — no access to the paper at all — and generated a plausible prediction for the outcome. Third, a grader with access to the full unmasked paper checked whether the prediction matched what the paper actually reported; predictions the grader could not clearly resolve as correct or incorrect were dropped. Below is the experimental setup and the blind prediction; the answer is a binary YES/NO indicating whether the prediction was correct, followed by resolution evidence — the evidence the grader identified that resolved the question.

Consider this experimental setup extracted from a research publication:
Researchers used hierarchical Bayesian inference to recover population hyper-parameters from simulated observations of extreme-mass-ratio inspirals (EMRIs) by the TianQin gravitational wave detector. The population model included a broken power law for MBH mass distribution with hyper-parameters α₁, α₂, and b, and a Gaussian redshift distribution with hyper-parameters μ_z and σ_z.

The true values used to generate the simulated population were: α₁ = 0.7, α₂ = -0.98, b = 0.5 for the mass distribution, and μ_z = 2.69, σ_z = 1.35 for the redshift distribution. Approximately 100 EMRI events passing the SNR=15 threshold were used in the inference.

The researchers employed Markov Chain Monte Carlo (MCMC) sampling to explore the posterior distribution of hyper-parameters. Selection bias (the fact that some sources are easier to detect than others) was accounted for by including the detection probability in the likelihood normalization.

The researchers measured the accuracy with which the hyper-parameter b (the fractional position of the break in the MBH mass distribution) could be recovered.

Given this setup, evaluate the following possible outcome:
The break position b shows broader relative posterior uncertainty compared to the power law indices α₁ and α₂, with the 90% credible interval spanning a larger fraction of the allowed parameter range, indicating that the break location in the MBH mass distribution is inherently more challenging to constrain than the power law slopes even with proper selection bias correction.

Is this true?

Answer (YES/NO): NO